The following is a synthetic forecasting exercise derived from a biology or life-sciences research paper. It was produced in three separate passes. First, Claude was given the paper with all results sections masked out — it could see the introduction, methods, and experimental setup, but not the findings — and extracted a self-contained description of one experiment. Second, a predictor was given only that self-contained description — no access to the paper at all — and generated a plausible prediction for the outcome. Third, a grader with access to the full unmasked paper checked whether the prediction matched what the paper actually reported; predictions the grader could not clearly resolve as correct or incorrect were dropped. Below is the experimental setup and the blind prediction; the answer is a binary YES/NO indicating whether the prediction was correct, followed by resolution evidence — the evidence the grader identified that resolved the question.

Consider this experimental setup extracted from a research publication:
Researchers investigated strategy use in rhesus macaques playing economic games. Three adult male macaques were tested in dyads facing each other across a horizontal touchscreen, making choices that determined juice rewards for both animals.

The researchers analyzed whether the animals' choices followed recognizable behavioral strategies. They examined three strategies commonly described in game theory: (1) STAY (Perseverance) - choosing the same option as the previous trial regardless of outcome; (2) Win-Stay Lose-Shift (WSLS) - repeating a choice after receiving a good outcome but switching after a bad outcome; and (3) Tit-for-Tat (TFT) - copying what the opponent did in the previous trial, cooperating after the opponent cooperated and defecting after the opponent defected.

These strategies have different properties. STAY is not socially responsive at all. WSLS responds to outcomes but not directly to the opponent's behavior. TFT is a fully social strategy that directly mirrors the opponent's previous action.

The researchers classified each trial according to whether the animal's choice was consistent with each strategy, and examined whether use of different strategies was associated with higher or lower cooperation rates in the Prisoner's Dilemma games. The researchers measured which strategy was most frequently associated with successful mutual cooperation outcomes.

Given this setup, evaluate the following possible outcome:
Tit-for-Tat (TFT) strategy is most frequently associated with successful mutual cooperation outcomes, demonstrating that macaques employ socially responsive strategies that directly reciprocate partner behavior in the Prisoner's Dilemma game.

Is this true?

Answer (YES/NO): NO